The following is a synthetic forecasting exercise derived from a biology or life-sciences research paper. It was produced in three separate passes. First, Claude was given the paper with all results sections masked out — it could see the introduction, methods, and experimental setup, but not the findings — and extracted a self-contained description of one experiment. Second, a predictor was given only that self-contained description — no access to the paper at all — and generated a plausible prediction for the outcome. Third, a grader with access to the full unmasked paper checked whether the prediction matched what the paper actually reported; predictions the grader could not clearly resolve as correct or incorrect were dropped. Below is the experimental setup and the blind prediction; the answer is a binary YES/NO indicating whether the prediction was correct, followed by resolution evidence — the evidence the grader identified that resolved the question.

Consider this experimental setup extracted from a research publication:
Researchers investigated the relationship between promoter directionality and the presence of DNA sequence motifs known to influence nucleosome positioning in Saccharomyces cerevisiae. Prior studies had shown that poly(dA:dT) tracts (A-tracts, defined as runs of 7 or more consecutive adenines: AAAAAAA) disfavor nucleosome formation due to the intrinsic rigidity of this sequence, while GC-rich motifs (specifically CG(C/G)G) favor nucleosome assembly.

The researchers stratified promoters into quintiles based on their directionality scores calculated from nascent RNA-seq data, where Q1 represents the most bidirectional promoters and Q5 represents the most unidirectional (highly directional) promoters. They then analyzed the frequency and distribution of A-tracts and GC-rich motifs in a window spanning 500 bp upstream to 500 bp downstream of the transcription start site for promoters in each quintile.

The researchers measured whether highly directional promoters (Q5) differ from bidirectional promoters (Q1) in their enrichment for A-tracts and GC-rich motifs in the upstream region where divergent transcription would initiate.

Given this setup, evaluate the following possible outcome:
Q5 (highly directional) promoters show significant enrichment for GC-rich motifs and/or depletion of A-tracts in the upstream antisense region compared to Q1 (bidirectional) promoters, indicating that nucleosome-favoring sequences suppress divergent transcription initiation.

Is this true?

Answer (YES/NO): NO